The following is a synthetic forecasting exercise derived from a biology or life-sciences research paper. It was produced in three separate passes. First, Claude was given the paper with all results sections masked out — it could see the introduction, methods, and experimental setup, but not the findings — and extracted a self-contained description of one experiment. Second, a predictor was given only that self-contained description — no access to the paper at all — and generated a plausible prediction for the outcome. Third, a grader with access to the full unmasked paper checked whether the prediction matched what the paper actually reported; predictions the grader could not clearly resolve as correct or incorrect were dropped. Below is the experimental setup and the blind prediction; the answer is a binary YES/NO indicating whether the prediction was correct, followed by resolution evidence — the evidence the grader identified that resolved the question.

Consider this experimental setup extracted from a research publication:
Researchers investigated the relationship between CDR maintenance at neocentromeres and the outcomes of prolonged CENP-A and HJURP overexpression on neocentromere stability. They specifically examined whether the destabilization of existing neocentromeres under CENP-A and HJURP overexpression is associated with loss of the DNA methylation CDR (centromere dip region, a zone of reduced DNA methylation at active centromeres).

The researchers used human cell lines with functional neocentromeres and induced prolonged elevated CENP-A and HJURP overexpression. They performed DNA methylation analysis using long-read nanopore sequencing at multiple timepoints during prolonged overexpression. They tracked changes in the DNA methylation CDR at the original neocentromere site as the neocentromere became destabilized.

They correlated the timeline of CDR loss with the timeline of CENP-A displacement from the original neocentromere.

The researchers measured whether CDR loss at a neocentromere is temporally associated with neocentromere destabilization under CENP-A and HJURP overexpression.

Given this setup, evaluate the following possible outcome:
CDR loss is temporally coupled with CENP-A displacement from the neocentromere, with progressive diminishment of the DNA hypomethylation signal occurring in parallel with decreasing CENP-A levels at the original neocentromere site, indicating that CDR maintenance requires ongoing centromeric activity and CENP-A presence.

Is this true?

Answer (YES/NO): YES